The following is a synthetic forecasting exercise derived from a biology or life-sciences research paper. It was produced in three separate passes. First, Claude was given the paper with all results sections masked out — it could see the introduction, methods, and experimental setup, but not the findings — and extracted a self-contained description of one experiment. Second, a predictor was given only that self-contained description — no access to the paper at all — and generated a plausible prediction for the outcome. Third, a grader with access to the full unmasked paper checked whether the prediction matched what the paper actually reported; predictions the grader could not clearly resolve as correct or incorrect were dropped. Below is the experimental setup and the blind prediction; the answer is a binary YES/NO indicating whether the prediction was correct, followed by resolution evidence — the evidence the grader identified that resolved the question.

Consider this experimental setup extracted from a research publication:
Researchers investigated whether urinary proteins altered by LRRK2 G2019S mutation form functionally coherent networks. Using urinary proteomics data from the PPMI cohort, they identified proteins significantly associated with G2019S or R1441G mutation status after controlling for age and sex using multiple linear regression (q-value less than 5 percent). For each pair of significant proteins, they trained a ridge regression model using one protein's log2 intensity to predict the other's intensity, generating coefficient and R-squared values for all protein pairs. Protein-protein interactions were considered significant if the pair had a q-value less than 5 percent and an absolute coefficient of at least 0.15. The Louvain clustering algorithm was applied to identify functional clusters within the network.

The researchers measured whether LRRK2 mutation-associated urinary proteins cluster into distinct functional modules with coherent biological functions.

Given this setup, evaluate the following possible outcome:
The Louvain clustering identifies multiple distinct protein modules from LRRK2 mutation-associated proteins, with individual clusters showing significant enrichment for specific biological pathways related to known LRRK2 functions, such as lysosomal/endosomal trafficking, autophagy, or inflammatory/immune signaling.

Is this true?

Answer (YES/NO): YES